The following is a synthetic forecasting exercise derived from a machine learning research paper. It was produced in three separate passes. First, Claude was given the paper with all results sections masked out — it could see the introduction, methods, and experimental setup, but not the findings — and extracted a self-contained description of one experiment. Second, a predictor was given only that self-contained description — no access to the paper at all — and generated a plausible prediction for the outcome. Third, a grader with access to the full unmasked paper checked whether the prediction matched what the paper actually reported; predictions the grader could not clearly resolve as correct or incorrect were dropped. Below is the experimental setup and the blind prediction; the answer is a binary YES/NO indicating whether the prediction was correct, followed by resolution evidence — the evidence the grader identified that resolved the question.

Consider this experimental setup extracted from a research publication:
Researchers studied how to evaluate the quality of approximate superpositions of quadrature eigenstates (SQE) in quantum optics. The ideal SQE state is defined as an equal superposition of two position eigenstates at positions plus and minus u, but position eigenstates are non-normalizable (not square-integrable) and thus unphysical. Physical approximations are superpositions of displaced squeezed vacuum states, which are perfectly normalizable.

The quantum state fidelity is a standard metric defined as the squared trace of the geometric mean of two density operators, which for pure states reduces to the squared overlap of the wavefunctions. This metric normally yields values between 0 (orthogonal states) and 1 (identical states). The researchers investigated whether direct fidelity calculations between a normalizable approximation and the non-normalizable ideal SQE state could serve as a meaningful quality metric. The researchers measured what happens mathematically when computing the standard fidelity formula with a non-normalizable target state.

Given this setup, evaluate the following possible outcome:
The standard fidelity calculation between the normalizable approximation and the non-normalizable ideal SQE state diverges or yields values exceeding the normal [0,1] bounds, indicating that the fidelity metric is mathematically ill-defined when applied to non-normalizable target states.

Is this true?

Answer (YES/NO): YES